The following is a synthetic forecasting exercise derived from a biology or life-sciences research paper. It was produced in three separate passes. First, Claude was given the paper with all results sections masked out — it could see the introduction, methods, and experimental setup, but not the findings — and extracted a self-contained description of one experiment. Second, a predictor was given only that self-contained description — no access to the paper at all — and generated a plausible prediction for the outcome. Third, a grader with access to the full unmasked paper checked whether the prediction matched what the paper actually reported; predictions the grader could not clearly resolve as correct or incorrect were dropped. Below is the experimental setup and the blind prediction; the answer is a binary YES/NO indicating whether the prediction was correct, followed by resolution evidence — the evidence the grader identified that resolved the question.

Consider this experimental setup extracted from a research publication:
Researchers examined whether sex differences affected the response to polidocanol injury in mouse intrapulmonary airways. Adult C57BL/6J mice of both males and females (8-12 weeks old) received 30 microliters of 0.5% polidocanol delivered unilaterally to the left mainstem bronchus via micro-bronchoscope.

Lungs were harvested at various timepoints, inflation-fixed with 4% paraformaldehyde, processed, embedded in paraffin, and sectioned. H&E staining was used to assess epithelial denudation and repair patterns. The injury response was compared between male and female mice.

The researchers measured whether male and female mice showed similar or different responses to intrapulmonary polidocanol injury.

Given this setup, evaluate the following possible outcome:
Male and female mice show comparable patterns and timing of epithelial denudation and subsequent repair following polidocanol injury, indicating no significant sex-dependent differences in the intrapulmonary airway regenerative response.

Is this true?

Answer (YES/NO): YES